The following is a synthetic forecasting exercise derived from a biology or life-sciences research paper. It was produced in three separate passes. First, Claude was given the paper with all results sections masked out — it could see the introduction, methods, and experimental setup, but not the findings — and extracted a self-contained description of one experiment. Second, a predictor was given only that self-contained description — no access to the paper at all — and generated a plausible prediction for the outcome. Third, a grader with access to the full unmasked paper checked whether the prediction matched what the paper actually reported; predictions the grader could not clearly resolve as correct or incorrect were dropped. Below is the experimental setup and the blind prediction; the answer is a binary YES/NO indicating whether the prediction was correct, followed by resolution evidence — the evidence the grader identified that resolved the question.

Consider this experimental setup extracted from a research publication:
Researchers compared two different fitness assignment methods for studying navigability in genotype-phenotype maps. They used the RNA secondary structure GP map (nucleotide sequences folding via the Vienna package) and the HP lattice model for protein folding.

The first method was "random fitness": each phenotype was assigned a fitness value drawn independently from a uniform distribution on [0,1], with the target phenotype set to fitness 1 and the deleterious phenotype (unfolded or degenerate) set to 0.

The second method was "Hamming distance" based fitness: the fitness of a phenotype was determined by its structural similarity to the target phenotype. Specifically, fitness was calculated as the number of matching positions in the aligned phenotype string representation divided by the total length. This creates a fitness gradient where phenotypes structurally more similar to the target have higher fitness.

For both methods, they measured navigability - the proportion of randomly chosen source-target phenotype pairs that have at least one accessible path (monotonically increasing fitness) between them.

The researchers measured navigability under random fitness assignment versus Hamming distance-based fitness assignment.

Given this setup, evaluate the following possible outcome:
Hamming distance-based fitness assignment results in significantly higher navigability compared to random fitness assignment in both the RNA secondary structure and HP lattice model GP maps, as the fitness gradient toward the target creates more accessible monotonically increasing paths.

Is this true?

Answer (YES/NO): NO